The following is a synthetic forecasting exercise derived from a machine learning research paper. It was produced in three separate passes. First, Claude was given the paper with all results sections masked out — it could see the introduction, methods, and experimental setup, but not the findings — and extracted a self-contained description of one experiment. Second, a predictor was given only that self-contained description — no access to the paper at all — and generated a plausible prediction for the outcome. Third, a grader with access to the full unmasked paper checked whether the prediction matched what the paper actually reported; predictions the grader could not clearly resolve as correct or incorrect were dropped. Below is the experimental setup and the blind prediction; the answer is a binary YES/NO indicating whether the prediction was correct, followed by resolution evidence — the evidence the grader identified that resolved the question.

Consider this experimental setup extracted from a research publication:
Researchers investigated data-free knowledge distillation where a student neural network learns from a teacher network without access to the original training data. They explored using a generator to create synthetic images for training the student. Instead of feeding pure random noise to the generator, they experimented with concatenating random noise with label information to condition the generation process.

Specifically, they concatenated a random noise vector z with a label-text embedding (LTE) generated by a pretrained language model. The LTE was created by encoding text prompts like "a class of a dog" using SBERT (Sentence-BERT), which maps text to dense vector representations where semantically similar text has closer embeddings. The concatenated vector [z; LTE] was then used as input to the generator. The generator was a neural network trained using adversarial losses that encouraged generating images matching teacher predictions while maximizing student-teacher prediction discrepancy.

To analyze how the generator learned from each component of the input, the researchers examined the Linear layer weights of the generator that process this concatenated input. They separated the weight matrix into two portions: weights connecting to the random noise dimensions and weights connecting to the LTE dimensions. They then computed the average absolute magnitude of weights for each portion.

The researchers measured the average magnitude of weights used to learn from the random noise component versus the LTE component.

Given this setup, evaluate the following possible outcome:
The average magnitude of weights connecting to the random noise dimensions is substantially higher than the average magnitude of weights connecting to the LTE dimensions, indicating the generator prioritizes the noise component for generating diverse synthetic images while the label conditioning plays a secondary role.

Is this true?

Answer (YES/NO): NO